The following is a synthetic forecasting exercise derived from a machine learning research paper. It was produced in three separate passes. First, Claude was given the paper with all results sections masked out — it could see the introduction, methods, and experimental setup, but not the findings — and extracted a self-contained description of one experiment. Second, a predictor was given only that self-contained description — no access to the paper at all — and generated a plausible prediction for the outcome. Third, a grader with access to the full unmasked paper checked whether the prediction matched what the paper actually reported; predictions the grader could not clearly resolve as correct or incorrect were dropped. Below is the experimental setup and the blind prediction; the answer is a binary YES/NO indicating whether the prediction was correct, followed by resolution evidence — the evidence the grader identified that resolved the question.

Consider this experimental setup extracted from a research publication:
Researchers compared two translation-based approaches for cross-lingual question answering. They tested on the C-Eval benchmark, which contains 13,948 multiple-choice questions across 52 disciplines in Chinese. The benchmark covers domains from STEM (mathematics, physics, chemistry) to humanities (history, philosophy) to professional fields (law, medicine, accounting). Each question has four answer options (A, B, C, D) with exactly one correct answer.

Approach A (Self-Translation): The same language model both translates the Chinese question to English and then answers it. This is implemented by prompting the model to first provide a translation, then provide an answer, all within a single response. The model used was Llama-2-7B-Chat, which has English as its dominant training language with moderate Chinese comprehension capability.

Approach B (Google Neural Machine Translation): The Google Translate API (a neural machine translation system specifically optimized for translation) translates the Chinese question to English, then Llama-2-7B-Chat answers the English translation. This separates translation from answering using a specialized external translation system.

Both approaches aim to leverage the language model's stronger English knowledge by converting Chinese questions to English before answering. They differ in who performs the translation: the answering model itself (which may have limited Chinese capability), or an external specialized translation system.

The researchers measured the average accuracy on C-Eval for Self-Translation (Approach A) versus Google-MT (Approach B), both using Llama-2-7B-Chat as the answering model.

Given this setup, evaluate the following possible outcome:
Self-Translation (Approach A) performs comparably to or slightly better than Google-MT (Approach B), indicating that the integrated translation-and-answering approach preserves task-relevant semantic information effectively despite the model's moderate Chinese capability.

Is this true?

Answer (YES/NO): NO